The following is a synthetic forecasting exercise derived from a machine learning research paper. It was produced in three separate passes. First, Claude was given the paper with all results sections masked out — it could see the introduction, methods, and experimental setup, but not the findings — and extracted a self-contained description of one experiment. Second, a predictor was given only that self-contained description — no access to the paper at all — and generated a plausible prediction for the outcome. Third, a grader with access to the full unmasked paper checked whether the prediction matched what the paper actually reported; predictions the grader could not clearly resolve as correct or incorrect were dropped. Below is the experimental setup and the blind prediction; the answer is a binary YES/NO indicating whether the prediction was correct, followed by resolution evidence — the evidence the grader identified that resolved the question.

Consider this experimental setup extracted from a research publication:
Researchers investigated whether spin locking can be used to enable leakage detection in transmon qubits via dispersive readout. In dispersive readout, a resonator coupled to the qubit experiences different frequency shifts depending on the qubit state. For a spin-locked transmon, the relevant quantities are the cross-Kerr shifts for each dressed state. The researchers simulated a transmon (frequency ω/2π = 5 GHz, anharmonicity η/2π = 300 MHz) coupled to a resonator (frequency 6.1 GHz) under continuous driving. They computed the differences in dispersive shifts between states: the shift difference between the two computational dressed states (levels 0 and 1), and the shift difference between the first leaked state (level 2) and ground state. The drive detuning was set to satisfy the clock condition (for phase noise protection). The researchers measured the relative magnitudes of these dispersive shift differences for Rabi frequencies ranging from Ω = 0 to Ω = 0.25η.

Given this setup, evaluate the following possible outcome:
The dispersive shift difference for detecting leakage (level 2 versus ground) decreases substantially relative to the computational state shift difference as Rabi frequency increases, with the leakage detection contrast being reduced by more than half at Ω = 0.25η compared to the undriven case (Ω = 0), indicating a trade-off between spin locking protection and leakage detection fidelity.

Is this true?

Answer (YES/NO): NO